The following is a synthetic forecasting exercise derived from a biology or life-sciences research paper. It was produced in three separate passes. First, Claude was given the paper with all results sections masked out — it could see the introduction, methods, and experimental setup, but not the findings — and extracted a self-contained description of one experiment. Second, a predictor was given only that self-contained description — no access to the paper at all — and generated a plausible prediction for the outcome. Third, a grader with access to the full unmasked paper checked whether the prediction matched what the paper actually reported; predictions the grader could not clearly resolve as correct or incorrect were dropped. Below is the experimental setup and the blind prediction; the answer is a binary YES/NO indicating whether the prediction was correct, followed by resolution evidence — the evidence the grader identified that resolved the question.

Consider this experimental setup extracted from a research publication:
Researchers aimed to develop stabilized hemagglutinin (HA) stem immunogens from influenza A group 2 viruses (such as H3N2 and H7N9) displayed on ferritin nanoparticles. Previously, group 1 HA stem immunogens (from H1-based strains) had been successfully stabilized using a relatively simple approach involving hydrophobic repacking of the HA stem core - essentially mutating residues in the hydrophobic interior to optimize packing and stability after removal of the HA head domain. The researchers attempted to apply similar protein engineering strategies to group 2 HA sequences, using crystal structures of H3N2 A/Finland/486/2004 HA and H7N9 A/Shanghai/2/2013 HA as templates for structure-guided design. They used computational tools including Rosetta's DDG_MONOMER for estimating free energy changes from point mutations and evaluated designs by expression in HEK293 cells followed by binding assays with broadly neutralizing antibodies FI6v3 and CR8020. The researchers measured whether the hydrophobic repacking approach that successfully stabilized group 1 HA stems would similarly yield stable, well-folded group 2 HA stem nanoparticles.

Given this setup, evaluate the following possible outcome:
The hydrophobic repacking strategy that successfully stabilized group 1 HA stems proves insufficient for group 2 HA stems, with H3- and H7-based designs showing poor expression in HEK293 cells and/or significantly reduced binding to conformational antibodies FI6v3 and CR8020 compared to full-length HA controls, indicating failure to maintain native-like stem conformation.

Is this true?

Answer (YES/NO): YES